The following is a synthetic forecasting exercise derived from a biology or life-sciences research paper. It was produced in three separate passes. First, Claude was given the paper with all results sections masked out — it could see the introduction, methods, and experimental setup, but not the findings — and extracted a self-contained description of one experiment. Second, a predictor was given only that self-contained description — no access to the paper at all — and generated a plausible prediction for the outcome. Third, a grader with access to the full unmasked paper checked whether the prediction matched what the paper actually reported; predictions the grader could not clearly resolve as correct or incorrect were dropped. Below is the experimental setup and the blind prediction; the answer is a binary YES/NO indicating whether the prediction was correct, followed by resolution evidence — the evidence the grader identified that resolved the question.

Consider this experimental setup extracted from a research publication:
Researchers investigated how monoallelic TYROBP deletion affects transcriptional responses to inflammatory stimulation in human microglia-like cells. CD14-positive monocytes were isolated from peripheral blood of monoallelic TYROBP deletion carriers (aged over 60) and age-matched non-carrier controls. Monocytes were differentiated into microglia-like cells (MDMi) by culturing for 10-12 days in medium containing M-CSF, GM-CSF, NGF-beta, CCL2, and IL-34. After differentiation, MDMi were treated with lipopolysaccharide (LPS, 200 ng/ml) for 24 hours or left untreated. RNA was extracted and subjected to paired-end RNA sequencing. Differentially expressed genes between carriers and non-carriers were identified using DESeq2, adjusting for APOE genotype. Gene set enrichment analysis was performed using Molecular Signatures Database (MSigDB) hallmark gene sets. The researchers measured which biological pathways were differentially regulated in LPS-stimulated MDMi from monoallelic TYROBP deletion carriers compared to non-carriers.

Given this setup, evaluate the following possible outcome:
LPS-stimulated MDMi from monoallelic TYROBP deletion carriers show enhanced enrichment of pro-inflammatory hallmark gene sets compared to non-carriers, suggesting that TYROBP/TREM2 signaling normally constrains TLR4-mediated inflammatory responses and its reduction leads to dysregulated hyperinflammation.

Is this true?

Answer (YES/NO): YES